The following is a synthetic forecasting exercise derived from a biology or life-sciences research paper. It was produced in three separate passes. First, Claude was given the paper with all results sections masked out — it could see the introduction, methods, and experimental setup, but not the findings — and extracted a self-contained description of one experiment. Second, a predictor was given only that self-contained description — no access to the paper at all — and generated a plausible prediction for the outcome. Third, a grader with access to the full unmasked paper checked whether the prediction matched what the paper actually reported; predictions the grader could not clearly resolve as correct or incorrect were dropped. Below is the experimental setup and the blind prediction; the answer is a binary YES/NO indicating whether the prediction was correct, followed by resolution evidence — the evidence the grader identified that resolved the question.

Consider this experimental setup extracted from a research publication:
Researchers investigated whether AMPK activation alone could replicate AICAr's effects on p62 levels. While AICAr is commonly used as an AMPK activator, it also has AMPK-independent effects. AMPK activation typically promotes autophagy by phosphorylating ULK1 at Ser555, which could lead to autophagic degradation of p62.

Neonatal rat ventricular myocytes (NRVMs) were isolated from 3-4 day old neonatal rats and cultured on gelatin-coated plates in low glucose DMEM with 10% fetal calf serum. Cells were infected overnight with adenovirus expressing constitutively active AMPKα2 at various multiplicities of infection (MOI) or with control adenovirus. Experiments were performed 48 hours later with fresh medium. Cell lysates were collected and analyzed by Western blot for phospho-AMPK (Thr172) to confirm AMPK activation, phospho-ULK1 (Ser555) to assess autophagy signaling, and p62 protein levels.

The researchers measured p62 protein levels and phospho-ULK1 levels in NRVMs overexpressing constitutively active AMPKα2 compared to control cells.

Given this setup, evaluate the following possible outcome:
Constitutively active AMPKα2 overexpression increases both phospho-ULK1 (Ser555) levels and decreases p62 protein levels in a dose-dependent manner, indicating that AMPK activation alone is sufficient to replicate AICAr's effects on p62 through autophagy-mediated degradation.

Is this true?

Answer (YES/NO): NO